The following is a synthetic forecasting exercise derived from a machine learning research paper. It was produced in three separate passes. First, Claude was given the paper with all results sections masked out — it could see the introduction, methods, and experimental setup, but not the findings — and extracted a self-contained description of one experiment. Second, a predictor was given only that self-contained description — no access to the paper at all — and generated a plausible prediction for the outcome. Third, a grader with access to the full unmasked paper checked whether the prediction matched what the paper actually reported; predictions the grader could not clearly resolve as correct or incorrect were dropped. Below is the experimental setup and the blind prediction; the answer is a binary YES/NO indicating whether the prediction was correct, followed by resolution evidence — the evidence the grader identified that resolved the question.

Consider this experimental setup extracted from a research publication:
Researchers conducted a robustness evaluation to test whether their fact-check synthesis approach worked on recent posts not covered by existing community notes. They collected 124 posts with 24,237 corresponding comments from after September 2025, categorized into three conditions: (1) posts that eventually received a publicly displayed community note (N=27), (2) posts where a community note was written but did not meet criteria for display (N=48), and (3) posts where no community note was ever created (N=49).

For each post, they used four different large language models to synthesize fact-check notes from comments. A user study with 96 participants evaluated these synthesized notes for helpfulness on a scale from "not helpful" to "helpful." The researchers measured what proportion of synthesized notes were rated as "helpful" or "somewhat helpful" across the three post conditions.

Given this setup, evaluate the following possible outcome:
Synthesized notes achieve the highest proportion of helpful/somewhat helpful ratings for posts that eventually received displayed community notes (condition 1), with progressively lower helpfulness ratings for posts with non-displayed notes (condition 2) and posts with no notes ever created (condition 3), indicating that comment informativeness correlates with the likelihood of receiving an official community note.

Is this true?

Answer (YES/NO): NO